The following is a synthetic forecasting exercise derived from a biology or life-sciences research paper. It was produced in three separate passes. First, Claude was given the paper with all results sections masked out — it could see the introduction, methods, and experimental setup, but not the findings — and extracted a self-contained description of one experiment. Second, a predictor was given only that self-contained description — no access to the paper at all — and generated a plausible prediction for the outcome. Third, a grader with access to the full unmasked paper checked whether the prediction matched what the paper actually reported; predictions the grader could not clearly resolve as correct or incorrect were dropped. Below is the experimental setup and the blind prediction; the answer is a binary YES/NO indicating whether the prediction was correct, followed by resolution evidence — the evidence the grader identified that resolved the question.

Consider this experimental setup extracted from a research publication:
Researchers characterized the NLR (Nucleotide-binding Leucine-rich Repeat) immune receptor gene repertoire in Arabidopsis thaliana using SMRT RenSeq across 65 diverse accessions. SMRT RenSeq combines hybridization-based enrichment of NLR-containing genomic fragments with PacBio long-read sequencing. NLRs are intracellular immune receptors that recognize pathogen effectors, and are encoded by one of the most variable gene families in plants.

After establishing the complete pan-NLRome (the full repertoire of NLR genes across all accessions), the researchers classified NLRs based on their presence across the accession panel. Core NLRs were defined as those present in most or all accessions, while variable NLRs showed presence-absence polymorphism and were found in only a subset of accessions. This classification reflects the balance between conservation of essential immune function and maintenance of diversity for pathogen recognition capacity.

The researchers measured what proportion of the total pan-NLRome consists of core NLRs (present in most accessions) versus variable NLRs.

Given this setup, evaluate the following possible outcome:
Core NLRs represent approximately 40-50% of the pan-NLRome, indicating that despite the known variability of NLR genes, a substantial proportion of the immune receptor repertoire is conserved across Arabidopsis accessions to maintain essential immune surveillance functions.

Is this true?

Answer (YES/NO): NO